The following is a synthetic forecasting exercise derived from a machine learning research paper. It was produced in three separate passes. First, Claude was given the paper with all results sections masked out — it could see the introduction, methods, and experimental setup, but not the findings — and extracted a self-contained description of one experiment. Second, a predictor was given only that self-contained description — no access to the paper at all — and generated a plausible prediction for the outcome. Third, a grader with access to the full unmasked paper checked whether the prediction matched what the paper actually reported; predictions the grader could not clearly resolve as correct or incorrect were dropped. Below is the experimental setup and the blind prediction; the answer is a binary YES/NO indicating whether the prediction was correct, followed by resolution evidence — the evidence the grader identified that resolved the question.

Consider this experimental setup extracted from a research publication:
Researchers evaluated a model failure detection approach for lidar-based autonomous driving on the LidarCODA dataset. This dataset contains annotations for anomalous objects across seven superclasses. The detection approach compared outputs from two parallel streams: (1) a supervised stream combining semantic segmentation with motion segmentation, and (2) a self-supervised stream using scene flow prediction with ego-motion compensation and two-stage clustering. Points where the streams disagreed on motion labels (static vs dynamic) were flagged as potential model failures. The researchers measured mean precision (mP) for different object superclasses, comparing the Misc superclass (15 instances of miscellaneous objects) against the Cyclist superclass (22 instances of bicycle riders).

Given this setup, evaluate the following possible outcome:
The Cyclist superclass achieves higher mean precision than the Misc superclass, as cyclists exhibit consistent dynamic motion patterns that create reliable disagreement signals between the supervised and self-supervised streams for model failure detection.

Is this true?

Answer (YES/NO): NO